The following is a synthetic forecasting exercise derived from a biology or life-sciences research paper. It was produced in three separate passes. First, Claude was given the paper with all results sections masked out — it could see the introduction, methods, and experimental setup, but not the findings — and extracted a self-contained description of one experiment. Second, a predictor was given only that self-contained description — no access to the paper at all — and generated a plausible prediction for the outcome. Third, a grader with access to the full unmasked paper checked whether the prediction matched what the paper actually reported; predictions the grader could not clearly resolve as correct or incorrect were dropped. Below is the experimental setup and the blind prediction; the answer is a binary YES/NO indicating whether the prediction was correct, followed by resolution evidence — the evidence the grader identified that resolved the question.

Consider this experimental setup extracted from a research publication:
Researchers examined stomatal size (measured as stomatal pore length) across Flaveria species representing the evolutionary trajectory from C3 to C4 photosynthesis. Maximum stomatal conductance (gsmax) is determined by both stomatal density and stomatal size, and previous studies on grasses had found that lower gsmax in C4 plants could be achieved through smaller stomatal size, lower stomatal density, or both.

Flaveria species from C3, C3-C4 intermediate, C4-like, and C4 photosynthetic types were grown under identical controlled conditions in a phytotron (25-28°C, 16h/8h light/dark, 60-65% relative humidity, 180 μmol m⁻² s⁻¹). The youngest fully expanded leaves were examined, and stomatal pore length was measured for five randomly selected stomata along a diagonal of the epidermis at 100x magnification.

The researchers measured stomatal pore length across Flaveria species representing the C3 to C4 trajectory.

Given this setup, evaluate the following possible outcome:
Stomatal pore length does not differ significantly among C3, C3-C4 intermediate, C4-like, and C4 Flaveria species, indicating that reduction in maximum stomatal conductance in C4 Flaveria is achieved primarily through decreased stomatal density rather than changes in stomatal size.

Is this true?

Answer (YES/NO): NO